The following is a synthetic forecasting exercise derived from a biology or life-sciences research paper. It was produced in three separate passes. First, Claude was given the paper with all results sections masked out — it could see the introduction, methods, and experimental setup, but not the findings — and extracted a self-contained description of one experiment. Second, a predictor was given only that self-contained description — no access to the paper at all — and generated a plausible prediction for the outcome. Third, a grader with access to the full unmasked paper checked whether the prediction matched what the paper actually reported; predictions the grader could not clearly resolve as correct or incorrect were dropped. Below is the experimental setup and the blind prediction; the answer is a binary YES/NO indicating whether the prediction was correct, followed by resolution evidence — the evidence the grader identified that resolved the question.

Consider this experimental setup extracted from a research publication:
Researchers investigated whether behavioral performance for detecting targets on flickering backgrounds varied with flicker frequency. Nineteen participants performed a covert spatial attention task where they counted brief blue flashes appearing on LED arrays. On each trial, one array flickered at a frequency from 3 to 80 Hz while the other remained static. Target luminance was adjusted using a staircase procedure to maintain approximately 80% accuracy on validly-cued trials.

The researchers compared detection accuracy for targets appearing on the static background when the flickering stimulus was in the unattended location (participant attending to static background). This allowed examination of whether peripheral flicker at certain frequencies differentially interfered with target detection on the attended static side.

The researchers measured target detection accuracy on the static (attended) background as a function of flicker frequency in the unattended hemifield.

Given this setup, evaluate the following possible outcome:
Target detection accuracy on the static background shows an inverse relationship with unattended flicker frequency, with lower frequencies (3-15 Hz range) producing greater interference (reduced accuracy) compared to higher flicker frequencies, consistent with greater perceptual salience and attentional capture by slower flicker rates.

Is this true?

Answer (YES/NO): NO